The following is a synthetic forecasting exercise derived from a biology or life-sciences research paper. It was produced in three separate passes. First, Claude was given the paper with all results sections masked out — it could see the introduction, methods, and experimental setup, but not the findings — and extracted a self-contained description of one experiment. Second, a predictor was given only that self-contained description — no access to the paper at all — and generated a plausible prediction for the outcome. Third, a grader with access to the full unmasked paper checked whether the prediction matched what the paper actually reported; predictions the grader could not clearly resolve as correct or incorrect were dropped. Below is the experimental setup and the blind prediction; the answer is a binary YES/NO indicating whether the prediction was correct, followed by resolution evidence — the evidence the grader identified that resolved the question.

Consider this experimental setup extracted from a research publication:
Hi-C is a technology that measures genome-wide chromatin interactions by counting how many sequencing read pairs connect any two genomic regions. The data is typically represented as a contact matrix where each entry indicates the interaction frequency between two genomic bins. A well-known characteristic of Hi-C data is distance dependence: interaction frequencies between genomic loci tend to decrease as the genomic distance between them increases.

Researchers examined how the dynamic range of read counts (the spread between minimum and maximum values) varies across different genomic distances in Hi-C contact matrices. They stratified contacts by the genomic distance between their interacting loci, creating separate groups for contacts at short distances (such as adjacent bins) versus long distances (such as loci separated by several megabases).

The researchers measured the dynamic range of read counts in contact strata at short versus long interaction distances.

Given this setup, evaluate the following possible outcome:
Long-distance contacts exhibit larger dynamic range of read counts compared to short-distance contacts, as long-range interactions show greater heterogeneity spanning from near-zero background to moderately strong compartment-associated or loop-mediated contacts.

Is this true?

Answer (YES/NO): NO